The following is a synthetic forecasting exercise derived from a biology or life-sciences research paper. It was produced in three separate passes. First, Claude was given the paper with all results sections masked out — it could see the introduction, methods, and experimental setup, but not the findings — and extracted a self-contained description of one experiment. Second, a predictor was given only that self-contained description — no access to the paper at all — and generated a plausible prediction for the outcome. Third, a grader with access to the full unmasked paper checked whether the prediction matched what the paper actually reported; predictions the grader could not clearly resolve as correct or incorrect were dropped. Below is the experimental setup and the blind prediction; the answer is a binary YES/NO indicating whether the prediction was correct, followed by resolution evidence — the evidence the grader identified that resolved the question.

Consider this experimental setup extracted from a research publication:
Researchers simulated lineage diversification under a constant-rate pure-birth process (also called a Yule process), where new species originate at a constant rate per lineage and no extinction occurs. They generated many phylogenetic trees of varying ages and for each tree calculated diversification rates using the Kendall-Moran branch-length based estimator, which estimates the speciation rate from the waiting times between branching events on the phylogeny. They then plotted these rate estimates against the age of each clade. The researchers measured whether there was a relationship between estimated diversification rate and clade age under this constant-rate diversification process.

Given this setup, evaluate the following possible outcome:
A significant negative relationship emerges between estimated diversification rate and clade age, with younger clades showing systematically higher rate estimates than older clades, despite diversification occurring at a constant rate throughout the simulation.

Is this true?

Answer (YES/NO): YES